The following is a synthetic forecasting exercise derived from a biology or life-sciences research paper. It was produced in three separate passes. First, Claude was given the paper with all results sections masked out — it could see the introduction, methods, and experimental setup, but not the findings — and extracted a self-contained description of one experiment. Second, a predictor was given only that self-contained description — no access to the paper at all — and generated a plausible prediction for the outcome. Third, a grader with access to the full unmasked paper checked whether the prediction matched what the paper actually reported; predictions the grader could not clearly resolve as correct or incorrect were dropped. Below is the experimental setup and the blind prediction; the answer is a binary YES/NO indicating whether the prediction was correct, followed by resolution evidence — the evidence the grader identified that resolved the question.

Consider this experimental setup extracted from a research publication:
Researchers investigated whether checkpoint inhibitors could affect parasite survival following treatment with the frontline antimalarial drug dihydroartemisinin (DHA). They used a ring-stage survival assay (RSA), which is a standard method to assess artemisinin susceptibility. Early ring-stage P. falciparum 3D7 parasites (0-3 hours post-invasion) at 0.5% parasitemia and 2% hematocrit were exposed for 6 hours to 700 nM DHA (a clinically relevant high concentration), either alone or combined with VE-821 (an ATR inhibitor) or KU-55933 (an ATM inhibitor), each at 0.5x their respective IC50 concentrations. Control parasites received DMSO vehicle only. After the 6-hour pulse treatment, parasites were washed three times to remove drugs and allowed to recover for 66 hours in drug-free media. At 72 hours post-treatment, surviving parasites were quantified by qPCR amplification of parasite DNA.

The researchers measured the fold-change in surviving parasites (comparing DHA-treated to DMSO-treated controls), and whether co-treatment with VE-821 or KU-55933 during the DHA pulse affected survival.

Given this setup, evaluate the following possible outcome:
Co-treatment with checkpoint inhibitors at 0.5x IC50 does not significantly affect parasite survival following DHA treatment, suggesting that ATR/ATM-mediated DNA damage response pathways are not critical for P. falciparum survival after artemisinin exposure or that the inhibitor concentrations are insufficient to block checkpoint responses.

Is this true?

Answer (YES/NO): NO